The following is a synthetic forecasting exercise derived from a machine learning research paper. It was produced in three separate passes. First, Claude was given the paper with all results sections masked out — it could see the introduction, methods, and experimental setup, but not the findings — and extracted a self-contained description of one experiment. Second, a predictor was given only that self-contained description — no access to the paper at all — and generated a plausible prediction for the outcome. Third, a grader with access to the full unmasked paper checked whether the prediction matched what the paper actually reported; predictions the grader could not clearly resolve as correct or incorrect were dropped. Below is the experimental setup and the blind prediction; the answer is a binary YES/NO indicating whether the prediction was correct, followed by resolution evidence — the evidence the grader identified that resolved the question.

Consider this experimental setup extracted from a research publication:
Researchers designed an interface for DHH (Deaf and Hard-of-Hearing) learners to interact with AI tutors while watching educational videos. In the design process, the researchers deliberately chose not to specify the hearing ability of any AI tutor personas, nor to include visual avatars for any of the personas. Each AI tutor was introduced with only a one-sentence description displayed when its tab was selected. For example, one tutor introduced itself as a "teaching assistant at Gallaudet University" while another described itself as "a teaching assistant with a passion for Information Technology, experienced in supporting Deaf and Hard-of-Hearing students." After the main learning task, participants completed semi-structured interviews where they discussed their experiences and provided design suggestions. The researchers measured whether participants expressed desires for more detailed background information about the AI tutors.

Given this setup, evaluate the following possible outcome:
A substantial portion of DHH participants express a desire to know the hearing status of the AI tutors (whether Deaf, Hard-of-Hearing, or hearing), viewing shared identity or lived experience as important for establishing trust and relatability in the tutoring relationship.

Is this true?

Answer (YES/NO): NO